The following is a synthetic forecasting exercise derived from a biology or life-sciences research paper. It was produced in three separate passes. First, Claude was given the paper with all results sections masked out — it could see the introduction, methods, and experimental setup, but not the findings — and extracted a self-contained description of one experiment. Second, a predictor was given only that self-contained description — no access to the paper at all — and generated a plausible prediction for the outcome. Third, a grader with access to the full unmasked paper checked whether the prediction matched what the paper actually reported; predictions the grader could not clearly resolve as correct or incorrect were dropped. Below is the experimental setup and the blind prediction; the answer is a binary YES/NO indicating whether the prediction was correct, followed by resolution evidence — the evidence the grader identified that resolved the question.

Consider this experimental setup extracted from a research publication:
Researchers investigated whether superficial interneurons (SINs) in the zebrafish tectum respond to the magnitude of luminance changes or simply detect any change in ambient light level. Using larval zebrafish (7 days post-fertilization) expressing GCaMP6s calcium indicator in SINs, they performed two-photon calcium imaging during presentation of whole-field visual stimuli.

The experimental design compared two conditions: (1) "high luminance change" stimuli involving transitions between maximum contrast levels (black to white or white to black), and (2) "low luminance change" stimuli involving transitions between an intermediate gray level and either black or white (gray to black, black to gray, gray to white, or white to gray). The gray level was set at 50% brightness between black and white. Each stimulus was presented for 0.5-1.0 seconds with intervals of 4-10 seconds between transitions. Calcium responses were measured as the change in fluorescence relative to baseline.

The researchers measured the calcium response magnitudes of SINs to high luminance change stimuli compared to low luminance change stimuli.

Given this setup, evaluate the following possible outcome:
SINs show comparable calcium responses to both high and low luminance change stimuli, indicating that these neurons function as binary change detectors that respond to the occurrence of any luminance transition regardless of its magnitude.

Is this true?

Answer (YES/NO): NO